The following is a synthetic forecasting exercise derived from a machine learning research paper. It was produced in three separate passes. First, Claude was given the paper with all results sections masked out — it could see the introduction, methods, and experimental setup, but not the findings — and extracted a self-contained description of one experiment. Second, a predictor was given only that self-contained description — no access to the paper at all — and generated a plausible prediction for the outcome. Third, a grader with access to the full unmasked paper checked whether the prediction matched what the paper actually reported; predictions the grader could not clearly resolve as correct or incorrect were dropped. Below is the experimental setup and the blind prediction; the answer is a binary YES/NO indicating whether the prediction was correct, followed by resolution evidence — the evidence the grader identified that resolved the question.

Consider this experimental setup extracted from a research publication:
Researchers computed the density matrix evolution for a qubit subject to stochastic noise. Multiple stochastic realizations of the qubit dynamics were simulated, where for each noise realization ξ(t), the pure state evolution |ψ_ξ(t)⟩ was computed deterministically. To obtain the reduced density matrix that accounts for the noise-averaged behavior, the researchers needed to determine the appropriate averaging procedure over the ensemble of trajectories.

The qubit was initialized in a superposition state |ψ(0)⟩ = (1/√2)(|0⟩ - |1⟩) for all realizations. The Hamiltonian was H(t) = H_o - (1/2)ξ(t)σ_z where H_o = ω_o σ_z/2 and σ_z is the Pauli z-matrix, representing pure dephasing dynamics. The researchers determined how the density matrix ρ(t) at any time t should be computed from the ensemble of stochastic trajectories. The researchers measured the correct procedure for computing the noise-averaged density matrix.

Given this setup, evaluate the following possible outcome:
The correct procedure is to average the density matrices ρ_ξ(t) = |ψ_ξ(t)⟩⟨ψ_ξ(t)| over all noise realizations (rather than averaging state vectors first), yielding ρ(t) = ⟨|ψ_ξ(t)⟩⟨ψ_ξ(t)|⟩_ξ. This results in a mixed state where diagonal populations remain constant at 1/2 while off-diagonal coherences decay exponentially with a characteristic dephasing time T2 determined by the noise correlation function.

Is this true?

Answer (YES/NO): YES